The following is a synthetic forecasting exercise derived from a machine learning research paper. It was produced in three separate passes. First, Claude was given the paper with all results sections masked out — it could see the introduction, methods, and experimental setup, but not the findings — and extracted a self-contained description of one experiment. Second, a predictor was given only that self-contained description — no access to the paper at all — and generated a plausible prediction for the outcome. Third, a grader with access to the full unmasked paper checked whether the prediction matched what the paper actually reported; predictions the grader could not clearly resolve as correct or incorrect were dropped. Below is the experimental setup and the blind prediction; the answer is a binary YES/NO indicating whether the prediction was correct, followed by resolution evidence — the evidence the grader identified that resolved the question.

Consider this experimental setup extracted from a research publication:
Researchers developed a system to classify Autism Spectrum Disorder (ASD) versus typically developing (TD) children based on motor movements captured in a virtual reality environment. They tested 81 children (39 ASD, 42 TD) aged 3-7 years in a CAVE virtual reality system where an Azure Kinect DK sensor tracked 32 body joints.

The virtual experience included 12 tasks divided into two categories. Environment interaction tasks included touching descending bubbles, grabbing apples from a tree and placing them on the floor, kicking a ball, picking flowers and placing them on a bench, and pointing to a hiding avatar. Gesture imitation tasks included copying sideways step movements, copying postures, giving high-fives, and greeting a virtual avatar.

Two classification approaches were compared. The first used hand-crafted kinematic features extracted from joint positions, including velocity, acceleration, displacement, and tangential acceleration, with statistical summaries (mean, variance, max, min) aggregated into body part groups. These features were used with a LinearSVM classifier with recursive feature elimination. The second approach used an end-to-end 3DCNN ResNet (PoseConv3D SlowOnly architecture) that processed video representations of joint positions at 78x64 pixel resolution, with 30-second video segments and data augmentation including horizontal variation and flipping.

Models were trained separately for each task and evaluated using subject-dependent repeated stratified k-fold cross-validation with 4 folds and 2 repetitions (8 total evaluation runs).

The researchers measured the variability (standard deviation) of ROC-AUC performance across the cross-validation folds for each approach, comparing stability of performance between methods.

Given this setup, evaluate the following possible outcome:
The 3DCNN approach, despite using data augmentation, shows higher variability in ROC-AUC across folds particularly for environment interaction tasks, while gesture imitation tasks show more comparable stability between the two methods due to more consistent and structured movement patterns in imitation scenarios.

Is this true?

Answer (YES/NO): NO